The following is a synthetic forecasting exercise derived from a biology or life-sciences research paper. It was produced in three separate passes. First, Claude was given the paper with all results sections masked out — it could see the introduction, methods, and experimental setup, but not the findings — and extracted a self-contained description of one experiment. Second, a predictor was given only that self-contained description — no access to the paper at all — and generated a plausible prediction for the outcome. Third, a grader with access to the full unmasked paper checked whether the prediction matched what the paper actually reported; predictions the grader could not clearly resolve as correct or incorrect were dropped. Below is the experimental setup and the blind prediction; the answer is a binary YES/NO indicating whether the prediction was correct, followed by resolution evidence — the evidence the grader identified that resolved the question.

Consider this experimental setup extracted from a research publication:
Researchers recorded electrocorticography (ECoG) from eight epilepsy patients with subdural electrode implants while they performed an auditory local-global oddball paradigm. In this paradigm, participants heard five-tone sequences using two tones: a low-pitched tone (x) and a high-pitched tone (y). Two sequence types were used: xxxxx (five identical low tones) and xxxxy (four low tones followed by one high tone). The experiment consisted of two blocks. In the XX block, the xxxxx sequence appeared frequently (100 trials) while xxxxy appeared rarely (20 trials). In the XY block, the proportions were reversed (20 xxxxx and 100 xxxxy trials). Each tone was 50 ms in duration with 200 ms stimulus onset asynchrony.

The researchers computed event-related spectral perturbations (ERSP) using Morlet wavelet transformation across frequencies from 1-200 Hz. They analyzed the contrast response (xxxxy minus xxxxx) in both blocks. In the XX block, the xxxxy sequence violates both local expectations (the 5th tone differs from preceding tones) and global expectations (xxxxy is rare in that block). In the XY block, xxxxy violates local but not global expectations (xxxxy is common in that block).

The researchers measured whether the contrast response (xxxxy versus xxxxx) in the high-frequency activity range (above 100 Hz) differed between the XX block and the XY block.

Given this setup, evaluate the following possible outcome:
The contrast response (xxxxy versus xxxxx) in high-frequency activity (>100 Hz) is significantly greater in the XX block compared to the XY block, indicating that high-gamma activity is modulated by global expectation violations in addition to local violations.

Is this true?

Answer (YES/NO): YES